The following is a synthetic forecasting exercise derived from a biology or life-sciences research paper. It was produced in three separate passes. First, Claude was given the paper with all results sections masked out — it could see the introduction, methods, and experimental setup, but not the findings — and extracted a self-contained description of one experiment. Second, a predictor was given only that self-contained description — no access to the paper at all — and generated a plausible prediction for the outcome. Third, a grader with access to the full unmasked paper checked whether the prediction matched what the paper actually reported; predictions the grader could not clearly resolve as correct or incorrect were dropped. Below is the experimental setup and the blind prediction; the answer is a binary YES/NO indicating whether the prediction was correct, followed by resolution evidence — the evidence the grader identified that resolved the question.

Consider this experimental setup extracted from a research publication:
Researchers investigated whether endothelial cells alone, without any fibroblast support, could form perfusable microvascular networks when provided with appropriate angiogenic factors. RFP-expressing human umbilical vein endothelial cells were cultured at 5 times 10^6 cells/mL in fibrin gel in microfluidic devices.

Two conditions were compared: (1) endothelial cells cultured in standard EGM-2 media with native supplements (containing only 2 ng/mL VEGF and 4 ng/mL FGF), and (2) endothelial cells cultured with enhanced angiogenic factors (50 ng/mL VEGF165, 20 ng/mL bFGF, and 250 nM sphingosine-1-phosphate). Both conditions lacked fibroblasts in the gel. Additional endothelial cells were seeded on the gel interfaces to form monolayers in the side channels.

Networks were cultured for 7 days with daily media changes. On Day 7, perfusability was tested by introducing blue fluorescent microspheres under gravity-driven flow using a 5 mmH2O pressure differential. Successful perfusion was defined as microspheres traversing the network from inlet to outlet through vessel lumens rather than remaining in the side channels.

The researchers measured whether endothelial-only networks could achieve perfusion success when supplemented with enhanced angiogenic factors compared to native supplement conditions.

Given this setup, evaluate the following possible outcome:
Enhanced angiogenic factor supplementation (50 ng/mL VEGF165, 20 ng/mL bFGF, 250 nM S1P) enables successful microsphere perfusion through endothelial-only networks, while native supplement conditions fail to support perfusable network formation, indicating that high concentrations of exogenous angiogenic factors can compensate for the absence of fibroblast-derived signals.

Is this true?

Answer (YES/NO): NO